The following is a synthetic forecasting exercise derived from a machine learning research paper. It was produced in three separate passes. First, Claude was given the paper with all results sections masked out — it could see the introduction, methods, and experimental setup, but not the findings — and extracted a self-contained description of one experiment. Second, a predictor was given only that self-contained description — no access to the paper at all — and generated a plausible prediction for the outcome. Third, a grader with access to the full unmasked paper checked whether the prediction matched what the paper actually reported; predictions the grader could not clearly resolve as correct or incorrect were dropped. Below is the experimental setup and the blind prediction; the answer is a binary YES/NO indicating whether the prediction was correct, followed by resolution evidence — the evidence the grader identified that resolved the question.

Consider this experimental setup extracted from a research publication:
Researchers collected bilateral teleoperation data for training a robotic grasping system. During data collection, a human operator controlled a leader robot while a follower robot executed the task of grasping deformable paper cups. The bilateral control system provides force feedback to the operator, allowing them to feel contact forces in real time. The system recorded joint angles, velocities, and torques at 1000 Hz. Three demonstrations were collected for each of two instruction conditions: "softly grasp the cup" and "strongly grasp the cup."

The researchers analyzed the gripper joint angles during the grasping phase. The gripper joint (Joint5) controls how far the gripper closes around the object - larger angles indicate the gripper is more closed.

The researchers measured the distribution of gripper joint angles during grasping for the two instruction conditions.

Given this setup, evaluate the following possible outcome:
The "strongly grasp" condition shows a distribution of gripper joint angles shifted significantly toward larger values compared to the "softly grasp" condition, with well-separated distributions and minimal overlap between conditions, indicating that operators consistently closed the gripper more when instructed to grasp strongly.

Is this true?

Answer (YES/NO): YES